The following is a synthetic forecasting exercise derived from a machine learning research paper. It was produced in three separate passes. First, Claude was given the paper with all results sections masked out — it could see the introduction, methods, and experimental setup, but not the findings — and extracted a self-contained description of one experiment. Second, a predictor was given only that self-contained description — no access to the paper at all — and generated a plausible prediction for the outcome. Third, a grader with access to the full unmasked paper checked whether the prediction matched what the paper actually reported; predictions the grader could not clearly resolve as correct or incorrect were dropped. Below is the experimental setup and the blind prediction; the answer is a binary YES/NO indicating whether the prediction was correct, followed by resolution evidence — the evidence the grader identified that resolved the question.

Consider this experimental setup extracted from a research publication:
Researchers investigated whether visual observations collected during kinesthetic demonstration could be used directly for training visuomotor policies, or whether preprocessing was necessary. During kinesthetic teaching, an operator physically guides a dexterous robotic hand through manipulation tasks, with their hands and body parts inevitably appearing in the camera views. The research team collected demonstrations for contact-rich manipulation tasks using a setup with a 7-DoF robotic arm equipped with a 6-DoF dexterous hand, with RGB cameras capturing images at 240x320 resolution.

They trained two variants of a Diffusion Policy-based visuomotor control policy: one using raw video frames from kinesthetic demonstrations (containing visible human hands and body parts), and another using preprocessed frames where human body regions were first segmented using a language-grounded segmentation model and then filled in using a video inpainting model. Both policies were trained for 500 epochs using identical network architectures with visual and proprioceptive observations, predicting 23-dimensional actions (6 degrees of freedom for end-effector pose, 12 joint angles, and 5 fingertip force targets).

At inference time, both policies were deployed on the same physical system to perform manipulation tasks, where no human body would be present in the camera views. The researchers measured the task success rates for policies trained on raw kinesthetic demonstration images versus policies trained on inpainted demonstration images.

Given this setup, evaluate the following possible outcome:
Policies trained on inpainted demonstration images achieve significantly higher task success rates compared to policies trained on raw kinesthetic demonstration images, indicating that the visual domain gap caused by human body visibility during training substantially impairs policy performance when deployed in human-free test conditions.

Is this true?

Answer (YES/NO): YES